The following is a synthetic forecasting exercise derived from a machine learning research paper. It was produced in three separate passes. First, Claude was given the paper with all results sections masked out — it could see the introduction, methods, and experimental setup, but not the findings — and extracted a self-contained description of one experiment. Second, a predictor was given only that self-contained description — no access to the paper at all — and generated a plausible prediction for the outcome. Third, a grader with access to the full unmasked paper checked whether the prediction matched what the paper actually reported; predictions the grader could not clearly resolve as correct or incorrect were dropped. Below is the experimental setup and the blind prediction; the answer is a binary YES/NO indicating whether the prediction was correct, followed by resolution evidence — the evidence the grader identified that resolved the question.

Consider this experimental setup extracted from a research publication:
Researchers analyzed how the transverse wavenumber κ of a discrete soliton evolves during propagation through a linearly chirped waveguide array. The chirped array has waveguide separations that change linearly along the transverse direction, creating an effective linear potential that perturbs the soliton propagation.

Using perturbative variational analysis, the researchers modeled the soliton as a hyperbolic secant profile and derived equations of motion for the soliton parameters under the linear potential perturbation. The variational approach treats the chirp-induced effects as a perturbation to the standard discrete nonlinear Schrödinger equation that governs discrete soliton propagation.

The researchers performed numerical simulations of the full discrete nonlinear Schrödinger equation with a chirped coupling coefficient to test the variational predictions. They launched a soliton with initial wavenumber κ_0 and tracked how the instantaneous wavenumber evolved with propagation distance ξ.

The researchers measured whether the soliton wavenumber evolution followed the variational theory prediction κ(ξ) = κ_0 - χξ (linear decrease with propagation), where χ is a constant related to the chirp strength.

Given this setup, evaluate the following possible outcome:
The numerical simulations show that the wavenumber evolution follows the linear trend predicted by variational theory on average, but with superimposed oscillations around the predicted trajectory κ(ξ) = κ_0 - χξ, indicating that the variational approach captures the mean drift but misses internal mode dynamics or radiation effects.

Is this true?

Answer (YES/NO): NO